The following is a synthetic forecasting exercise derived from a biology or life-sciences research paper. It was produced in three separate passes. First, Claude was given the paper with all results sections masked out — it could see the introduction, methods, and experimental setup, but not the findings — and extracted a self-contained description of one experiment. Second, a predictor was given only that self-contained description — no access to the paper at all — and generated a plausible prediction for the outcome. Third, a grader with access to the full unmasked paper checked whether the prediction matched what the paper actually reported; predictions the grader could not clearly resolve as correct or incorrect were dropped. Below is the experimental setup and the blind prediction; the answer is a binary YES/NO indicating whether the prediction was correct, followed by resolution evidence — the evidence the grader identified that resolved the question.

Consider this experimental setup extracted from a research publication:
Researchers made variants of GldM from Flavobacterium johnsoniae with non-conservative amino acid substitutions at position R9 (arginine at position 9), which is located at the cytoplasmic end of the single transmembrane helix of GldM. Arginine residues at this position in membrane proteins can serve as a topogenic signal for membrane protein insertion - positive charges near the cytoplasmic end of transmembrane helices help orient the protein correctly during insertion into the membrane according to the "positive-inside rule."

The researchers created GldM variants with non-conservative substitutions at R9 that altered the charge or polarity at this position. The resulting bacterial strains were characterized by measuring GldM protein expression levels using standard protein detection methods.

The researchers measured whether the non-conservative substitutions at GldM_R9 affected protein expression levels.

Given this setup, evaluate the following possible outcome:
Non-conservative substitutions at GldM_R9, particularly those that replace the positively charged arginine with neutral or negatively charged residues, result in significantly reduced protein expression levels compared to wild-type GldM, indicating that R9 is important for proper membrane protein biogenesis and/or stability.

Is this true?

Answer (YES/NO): YES